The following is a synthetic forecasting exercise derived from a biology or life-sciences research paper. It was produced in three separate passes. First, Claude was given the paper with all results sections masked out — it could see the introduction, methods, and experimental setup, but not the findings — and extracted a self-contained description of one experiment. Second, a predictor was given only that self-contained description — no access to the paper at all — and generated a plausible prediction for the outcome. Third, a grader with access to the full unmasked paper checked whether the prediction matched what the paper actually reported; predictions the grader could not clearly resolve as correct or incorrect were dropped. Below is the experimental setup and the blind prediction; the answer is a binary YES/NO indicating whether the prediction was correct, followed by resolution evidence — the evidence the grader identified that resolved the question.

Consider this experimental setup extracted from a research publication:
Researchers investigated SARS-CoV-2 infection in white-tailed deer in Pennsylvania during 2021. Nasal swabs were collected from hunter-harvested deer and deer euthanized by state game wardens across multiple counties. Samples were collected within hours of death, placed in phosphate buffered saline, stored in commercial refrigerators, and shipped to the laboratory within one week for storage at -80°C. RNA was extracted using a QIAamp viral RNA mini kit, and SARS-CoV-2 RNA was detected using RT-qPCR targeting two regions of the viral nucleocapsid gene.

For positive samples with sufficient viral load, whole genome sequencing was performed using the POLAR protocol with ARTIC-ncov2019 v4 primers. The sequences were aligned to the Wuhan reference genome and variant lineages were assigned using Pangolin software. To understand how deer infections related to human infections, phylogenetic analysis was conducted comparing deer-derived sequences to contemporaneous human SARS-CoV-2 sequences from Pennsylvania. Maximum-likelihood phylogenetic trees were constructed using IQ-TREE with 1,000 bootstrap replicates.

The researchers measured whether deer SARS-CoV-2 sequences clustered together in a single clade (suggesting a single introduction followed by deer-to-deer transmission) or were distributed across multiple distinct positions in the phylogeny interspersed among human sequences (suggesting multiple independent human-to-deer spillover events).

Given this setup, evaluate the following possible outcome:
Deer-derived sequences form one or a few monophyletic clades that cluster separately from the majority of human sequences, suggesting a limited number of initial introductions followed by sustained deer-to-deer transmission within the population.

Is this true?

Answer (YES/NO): NO